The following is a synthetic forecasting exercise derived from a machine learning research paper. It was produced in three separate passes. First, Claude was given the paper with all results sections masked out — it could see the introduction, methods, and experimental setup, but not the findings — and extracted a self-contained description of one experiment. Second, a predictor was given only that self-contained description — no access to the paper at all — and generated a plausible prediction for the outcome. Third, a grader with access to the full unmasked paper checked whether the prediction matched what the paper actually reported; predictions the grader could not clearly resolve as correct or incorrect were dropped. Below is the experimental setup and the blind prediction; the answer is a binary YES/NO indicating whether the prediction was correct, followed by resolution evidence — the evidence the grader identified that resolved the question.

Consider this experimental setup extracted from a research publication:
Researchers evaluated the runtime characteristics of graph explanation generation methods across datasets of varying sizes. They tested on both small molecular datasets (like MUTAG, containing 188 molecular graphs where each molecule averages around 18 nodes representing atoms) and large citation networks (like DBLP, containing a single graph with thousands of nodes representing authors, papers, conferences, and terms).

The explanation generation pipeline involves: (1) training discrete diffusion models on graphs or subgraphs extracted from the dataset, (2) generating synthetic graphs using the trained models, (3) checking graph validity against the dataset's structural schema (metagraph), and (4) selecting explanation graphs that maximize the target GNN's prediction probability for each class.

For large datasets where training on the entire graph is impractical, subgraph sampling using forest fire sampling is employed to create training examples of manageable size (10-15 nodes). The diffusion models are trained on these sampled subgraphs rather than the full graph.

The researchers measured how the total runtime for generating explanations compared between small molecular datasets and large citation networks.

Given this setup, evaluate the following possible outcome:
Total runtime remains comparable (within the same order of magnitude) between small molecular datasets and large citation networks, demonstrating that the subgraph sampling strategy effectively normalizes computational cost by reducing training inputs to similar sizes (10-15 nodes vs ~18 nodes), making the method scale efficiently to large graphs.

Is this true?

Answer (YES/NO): YES